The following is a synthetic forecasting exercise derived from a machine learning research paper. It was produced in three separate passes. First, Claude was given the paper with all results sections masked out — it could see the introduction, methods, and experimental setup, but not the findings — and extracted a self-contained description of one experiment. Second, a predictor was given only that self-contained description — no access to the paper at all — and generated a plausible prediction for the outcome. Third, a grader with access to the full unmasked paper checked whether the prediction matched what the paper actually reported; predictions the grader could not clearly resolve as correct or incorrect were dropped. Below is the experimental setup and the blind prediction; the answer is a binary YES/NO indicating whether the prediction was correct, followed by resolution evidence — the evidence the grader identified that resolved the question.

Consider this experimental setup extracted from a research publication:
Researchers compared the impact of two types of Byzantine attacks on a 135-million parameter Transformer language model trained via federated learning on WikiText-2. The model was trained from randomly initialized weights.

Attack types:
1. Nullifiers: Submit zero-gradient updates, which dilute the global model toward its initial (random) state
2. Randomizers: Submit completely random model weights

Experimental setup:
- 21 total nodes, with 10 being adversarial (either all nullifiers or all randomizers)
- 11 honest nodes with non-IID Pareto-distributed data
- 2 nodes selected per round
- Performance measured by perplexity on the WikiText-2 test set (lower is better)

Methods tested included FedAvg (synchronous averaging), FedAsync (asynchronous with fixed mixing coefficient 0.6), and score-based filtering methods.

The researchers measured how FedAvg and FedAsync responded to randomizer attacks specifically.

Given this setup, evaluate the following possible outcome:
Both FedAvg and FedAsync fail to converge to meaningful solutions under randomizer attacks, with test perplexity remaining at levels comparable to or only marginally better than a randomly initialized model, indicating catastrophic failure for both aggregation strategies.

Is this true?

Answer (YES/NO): YES